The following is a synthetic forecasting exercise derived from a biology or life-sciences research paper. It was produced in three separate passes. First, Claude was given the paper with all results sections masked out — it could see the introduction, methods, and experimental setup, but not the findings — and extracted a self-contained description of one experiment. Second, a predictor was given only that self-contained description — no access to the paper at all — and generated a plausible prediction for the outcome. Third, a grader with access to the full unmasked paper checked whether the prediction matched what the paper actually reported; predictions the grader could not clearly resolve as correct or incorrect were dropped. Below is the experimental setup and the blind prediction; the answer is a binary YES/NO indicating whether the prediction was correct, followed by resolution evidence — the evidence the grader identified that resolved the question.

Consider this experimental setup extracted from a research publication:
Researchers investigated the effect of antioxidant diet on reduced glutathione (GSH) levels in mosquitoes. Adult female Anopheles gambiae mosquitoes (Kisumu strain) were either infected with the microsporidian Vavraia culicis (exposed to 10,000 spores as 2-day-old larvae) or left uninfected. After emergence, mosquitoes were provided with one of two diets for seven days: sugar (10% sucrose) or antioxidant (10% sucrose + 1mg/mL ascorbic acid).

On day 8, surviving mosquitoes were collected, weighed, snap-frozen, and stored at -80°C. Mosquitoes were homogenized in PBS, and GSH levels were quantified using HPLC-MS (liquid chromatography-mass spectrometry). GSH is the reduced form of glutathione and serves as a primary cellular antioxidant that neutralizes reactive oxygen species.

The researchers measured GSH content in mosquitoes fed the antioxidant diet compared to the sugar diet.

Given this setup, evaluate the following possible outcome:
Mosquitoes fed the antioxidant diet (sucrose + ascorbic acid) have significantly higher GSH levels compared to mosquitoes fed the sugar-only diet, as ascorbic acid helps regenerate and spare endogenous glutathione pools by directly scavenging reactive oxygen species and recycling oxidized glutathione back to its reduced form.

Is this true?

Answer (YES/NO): NO